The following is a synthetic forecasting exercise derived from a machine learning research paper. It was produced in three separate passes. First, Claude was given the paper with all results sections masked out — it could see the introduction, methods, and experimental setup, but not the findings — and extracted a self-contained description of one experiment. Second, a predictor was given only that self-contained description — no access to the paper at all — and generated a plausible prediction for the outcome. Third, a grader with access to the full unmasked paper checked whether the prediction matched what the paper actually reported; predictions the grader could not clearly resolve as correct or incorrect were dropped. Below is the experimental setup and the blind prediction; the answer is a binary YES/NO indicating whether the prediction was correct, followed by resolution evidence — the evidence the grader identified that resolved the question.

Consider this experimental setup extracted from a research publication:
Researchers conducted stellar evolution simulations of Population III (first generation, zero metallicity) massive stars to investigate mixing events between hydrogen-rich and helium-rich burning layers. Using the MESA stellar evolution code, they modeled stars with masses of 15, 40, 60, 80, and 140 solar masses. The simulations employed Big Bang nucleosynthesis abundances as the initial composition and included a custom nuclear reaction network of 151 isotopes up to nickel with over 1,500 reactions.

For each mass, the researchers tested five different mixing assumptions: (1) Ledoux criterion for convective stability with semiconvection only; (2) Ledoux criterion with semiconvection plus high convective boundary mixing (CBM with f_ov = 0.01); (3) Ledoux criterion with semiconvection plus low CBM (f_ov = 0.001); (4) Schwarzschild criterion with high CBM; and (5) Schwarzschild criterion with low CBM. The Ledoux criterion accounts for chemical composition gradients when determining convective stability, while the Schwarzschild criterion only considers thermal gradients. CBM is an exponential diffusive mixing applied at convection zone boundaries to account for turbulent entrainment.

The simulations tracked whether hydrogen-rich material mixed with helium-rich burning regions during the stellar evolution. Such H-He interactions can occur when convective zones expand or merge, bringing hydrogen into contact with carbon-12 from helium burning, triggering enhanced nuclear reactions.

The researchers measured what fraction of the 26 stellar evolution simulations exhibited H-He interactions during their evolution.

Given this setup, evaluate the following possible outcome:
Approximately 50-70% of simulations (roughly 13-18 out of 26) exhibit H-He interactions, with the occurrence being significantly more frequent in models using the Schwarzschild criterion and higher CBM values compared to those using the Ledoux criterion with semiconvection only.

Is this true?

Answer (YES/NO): NO